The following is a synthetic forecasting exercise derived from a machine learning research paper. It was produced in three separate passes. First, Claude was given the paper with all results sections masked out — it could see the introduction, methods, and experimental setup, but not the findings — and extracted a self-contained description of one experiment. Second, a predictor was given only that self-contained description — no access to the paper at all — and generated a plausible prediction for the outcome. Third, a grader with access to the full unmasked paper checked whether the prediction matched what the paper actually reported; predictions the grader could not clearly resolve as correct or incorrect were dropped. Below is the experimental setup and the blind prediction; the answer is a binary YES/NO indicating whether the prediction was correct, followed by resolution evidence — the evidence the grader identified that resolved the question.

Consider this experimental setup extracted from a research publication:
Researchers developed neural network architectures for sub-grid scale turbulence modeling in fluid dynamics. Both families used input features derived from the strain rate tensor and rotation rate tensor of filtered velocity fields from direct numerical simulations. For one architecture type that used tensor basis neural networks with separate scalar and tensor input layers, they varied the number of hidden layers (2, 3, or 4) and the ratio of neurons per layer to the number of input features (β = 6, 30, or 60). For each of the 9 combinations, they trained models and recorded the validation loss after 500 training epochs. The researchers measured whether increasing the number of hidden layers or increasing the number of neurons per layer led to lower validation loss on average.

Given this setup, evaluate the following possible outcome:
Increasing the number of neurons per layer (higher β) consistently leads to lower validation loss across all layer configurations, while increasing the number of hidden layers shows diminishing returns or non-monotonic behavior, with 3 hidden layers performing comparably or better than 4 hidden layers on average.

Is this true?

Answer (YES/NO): NO